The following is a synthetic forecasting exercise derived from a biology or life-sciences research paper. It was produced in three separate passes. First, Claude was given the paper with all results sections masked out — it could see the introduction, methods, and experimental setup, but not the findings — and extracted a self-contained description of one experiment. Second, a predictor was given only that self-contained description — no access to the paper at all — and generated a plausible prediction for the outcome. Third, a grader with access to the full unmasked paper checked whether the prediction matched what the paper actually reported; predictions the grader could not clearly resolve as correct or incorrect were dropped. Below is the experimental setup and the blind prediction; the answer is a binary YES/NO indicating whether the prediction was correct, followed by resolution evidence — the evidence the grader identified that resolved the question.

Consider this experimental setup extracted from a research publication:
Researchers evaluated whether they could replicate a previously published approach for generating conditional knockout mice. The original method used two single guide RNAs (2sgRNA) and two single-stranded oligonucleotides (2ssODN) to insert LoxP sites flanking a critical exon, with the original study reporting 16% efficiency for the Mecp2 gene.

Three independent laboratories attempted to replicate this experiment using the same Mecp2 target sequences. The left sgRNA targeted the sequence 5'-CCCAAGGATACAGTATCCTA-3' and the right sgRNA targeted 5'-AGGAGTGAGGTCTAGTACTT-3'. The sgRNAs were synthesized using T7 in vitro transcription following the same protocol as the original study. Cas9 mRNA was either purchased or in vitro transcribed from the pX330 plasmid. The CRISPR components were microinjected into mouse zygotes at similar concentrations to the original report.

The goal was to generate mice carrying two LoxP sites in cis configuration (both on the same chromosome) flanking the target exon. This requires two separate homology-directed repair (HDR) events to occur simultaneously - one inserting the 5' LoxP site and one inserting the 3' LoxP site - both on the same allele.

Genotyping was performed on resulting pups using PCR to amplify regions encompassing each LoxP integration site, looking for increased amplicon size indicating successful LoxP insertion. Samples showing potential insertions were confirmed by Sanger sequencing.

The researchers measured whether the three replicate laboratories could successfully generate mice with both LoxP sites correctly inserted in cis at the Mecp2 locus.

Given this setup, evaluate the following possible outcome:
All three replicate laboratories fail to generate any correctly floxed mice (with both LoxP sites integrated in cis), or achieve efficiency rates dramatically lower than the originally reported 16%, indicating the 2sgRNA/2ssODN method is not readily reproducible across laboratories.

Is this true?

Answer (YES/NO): YES